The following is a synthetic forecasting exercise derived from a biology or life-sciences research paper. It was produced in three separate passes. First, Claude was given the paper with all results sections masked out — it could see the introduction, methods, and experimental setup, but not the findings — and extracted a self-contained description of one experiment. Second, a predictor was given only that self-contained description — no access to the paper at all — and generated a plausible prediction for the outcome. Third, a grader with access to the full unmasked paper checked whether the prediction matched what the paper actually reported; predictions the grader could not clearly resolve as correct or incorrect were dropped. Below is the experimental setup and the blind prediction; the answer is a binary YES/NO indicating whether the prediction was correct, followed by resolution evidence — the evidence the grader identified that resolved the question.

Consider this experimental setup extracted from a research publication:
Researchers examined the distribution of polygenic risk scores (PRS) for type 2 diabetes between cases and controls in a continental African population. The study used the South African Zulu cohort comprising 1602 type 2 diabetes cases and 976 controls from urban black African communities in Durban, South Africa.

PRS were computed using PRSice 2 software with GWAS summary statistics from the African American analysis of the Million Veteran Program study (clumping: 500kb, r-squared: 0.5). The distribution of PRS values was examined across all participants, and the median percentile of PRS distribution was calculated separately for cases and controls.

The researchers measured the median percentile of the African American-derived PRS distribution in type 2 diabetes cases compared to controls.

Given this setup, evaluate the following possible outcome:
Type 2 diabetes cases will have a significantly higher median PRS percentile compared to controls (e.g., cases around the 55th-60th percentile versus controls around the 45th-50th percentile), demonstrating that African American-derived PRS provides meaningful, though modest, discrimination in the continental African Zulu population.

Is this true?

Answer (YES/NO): YES